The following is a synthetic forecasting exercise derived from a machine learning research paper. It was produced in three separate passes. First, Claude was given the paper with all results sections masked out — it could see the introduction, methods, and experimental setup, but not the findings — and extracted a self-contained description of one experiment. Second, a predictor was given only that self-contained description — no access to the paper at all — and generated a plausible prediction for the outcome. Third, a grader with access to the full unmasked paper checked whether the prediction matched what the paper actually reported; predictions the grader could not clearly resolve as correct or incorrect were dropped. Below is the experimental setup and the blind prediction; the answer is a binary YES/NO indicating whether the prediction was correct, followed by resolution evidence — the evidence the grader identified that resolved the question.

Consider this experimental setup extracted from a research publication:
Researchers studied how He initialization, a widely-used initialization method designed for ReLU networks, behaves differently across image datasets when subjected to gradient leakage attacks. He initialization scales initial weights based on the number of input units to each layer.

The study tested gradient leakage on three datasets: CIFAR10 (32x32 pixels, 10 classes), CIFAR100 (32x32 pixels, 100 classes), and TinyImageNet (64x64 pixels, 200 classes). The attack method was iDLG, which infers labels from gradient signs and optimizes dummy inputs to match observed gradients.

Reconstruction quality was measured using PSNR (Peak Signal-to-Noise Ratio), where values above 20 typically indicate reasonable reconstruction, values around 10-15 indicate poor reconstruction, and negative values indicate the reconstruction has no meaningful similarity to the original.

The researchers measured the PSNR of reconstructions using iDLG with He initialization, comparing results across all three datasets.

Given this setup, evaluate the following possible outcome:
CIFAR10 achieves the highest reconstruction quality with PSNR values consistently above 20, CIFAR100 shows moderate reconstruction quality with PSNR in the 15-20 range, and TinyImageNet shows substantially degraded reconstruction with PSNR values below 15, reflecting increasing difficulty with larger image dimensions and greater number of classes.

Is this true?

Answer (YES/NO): NO